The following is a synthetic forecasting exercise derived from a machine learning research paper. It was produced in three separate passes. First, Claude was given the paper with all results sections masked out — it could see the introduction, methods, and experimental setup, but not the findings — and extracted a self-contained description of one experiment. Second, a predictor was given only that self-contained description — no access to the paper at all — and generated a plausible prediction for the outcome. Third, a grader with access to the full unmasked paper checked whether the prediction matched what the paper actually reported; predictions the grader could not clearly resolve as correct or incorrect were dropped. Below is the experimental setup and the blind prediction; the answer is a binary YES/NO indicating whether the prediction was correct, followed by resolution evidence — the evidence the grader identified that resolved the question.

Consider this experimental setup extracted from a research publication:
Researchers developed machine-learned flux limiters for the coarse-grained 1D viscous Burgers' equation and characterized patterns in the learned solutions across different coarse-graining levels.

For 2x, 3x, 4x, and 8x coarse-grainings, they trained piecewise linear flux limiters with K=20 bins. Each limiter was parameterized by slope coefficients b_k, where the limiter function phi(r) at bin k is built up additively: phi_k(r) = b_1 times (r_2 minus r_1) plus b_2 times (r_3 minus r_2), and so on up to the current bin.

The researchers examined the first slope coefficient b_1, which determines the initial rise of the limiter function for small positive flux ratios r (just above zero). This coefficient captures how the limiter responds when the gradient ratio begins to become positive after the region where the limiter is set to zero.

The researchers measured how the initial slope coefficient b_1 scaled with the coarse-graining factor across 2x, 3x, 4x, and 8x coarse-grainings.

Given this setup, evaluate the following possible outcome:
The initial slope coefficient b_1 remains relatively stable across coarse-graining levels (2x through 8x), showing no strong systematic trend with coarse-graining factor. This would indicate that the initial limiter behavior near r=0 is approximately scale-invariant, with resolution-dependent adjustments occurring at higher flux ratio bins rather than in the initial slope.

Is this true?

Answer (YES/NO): NO